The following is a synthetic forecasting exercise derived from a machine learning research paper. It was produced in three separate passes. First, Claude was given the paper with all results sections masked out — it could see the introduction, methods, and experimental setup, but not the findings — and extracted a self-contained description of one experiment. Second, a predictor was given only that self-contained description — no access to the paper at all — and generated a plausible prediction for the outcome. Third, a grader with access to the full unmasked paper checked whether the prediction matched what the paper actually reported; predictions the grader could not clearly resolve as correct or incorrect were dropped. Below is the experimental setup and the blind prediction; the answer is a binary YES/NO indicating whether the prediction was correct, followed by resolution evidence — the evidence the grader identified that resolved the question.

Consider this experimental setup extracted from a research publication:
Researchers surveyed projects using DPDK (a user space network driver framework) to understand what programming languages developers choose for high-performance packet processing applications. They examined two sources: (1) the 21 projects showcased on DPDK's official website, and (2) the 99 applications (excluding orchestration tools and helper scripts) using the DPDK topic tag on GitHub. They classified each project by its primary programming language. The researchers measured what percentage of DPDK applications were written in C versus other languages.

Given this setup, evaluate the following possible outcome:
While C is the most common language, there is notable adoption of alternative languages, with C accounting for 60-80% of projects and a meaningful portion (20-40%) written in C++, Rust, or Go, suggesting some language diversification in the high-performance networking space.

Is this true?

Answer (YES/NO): NO